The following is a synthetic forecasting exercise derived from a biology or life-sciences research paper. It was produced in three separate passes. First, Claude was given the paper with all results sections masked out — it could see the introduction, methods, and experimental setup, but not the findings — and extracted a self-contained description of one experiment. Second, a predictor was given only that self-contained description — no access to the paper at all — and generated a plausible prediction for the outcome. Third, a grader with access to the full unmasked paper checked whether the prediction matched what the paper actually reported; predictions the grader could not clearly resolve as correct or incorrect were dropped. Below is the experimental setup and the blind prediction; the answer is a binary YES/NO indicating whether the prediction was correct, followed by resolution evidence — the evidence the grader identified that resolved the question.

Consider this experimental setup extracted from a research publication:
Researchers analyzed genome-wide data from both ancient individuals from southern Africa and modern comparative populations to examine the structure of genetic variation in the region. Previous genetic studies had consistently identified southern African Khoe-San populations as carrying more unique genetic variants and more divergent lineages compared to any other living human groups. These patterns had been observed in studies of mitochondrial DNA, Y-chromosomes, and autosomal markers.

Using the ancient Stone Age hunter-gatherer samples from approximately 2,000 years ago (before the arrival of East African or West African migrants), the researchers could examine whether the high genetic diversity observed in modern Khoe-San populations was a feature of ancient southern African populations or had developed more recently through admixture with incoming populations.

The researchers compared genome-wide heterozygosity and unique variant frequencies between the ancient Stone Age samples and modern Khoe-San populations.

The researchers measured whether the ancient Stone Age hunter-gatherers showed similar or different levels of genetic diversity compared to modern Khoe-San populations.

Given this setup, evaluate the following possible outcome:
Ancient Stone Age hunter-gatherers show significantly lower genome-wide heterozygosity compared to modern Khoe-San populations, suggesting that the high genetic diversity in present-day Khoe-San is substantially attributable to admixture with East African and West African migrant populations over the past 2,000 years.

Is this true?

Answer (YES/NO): NO